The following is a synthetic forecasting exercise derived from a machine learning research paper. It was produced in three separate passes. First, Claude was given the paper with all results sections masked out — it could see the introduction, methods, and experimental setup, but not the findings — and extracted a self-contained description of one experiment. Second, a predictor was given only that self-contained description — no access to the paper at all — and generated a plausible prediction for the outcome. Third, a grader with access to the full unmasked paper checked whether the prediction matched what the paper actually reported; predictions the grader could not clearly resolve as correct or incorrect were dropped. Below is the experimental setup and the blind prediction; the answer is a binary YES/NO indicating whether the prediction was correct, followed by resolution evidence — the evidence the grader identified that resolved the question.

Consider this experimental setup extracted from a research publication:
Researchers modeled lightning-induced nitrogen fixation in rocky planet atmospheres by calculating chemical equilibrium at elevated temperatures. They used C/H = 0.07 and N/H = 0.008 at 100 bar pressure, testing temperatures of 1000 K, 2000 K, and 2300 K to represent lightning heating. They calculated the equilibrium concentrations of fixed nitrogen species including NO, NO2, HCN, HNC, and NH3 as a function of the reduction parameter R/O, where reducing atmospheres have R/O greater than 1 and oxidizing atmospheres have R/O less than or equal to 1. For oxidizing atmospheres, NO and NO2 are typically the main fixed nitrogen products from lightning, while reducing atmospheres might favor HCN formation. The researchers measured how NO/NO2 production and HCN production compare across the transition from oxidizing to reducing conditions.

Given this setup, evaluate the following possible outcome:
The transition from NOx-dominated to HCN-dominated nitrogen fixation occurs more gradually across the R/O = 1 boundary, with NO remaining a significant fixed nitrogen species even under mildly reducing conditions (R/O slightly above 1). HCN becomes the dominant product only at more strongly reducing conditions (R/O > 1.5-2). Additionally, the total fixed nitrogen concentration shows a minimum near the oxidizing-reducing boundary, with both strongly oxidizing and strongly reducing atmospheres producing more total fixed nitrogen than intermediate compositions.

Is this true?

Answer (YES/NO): NO